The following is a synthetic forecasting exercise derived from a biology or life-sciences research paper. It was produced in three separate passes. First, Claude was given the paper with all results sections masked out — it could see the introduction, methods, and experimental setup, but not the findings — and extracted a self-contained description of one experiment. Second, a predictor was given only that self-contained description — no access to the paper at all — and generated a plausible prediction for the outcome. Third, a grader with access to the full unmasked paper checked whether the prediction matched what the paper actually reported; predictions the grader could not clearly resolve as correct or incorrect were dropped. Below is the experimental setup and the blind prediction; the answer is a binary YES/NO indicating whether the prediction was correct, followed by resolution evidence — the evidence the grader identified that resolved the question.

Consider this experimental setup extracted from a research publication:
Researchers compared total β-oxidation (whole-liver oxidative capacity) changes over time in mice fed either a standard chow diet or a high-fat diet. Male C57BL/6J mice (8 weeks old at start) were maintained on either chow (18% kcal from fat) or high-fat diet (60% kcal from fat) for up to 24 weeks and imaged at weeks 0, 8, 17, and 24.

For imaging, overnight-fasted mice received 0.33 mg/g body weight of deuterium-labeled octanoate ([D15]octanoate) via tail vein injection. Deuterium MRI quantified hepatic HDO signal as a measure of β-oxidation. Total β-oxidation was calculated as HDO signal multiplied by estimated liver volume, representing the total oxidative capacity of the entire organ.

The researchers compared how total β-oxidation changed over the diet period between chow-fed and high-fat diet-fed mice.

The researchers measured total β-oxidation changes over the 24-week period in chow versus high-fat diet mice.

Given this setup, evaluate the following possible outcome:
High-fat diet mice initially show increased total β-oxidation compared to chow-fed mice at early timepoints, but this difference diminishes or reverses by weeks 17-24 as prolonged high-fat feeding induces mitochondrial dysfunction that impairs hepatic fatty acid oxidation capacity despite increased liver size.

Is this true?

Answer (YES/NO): NO